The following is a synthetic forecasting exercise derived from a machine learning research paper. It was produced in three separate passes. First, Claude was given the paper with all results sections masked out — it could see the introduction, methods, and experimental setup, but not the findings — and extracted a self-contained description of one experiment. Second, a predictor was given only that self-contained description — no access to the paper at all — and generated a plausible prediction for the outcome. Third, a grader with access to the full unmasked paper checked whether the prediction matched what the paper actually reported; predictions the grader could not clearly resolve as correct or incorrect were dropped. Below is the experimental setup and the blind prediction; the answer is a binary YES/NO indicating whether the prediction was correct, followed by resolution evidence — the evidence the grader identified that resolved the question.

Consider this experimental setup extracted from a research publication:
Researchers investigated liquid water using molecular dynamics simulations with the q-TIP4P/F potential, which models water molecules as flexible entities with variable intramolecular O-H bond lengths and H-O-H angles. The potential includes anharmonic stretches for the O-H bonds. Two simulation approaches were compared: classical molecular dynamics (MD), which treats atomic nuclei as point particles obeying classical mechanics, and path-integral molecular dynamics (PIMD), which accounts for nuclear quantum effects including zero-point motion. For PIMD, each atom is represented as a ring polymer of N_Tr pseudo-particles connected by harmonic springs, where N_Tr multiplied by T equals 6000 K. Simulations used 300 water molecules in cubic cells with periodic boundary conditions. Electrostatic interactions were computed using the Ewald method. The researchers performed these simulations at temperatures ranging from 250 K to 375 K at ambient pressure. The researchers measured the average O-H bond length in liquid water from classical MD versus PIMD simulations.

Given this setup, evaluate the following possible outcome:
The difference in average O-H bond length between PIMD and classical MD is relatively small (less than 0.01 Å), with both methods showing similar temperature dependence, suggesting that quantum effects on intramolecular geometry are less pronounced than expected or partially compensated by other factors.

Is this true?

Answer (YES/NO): NO